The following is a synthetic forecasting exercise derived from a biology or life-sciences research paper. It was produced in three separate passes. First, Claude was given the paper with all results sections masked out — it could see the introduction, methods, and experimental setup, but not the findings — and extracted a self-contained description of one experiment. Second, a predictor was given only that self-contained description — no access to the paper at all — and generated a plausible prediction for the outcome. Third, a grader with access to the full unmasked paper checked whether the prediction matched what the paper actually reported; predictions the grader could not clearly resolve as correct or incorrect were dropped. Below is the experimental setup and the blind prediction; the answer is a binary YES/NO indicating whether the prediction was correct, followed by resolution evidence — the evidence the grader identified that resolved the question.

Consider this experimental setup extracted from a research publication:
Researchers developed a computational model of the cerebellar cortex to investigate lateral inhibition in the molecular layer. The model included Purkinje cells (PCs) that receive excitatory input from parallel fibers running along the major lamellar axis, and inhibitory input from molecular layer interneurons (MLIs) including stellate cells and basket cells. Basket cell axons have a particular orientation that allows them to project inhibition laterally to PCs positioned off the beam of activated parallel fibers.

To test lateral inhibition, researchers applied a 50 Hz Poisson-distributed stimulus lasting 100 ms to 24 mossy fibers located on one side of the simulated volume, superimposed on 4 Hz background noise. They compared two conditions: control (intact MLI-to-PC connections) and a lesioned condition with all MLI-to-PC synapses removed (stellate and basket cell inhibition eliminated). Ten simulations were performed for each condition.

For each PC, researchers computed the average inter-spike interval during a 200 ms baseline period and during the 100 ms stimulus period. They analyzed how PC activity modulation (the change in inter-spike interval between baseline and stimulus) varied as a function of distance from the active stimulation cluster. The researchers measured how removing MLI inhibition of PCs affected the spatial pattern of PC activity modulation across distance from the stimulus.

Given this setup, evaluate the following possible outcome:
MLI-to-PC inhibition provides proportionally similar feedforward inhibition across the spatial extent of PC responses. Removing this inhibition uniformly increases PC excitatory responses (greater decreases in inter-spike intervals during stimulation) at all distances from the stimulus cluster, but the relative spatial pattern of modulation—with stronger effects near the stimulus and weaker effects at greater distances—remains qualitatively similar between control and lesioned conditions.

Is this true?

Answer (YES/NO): NO